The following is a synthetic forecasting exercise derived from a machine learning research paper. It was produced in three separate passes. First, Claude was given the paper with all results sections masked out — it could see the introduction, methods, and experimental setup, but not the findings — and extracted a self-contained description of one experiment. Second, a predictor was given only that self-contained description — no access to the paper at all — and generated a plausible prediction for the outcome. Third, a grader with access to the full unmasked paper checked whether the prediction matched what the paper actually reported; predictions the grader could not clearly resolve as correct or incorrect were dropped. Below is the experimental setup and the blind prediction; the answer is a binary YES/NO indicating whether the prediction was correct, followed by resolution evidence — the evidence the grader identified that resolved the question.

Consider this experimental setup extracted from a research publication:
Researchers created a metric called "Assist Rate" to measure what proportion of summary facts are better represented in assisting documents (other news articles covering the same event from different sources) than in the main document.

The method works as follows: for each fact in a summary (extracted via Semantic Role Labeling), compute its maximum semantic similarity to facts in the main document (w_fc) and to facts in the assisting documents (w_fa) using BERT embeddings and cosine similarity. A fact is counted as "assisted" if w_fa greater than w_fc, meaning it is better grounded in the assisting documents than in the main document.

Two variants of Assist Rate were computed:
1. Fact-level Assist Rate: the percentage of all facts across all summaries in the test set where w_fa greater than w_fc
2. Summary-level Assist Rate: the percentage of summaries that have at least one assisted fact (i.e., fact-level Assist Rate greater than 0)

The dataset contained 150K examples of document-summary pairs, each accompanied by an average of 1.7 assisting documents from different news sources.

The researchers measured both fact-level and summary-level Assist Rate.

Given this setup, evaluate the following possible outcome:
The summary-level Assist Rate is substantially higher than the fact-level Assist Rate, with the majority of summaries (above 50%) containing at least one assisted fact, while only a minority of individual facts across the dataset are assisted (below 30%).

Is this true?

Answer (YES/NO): NO